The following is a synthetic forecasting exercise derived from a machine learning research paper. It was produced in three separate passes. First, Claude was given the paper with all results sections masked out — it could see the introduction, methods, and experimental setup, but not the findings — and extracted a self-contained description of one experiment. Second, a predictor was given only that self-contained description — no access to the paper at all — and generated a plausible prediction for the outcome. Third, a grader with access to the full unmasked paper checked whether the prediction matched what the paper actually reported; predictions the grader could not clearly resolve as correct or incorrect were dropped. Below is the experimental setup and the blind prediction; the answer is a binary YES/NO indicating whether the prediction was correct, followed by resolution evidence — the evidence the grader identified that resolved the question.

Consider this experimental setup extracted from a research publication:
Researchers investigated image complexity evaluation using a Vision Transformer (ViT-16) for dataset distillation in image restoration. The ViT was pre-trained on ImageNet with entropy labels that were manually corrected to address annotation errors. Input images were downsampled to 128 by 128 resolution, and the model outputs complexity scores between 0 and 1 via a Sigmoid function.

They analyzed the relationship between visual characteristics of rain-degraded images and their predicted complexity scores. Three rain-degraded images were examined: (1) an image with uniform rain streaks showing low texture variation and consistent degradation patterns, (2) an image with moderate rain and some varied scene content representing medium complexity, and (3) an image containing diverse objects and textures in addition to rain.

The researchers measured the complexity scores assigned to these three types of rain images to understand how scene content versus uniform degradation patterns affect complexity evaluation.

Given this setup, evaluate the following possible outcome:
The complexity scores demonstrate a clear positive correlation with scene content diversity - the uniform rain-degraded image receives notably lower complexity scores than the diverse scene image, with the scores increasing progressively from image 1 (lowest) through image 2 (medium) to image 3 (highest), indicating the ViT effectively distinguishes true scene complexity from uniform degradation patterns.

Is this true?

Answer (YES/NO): YES